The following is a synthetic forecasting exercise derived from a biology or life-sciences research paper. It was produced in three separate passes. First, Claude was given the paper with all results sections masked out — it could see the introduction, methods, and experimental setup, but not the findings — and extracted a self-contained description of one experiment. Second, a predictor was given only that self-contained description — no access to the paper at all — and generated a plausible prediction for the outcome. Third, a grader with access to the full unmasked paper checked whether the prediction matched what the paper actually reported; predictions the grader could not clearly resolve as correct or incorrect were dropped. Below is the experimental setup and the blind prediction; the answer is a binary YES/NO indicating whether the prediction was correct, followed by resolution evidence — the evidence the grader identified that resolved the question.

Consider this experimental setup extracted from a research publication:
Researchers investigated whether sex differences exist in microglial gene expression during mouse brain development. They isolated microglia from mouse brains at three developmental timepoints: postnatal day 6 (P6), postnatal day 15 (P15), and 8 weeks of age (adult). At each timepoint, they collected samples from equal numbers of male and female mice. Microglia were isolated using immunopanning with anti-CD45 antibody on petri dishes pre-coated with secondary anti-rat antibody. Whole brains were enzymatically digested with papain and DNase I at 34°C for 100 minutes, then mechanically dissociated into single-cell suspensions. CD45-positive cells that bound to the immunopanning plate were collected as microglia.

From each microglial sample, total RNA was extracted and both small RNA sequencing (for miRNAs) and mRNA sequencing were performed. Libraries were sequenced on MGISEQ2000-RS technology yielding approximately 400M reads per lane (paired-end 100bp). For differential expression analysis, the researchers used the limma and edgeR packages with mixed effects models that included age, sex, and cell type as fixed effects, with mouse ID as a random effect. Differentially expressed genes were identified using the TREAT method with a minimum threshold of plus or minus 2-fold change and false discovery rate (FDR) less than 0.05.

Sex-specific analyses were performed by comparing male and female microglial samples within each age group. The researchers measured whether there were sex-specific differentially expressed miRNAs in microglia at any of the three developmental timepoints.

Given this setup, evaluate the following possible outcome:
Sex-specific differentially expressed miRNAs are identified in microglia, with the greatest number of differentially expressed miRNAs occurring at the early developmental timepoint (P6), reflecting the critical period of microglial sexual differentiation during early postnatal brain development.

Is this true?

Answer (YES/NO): NO